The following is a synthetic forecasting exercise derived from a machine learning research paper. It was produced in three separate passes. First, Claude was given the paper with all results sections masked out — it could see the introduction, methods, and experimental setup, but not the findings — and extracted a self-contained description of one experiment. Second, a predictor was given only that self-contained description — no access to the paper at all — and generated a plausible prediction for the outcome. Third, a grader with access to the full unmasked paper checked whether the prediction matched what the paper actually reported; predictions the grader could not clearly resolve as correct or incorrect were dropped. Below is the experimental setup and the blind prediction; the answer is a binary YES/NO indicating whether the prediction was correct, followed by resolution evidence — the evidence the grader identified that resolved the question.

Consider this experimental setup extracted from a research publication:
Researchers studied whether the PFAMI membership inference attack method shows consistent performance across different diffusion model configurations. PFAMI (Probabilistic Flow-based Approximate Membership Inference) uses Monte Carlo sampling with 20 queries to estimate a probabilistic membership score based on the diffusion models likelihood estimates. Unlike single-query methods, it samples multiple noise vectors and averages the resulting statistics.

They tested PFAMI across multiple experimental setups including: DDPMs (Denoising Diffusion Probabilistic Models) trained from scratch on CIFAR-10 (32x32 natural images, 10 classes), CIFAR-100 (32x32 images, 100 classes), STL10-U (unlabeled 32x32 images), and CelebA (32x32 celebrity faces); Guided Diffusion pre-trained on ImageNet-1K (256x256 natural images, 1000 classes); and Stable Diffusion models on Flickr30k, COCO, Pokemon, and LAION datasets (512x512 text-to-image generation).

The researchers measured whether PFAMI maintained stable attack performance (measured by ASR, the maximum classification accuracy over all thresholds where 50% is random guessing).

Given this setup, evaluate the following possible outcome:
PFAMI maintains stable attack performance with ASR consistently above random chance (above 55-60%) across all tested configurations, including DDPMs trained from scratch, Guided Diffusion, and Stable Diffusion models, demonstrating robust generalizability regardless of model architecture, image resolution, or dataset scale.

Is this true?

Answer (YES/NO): NO